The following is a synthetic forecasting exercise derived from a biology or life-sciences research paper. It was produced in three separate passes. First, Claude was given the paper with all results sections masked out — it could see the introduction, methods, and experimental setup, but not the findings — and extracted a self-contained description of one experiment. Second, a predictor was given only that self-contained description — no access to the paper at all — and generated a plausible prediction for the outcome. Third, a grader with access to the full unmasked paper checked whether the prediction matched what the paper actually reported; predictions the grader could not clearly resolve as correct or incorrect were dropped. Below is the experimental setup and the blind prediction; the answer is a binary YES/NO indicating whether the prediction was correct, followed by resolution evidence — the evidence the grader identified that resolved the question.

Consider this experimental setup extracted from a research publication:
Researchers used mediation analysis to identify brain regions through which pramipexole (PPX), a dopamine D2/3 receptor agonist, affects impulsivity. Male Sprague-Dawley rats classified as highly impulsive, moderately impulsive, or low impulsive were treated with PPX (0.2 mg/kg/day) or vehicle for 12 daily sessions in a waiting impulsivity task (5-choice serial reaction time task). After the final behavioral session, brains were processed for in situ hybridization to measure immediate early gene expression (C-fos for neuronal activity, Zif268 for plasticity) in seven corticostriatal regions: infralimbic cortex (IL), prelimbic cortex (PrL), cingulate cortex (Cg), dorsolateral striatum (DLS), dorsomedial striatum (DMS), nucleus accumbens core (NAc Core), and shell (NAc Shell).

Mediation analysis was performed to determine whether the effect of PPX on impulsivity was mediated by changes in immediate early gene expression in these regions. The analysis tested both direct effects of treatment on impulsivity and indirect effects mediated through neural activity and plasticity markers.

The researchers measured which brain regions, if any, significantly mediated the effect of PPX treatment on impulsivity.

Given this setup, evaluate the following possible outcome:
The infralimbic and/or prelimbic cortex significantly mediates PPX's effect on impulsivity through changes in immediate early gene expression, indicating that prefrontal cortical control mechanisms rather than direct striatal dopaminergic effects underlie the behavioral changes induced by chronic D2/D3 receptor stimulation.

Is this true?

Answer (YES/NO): NO